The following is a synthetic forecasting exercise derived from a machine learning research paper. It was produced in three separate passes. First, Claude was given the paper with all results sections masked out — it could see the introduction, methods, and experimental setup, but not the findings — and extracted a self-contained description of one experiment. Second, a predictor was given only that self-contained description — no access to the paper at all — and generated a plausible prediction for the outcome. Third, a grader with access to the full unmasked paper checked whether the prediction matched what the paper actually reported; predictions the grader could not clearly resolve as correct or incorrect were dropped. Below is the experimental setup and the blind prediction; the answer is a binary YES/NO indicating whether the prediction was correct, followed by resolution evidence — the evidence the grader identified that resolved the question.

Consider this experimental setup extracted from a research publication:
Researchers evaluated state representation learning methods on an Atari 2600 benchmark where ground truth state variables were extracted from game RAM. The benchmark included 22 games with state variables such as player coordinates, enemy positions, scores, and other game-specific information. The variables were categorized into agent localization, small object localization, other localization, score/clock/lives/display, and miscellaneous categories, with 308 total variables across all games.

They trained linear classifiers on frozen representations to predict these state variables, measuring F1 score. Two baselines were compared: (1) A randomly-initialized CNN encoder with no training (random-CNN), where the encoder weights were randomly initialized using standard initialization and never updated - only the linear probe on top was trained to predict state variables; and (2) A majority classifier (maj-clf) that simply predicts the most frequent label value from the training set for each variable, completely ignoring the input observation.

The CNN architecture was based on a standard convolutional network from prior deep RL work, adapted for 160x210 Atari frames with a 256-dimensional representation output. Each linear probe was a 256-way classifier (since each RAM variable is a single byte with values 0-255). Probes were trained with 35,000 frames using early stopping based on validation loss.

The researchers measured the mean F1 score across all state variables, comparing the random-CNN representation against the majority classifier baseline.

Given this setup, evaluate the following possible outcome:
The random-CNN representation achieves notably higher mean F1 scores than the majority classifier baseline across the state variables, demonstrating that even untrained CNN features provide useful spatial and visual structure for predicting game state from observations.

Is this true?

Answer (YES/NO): YES